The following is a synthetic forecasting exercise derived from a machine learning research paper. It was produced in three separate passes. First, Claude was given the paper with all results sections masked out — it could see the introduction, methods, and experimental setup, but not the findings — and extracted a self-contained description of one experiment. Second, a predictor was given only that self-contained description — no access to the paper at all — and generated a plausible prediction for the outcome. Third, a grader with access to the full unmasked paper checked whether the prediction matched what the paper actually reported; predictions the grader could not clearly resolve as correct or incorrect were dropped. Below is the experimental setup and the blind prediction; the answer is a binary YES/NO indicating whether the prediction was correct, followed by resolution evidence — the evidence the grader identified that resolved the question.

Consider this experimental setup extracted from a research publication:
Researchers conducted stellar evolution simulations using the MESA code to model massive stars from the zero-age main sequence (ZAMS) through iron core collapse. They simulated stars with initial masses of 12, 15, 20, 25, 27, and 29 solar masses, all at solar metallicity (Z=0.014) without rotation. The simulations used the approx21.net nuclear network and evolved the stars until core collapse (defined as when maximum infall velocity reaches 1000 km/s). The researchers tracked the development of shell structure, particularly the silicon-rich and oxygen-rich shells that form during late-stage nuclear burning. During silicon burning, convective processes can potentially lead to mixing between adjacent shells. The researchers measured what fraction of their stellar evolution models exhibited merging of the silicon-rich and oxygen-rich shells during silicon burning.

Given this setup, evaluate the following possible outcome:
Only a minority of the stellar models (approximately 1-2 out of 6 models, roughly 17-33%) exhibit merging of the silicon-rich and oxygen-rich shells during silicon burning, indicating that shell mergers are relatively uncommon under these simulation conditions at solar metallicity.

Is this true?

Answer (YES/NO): NO